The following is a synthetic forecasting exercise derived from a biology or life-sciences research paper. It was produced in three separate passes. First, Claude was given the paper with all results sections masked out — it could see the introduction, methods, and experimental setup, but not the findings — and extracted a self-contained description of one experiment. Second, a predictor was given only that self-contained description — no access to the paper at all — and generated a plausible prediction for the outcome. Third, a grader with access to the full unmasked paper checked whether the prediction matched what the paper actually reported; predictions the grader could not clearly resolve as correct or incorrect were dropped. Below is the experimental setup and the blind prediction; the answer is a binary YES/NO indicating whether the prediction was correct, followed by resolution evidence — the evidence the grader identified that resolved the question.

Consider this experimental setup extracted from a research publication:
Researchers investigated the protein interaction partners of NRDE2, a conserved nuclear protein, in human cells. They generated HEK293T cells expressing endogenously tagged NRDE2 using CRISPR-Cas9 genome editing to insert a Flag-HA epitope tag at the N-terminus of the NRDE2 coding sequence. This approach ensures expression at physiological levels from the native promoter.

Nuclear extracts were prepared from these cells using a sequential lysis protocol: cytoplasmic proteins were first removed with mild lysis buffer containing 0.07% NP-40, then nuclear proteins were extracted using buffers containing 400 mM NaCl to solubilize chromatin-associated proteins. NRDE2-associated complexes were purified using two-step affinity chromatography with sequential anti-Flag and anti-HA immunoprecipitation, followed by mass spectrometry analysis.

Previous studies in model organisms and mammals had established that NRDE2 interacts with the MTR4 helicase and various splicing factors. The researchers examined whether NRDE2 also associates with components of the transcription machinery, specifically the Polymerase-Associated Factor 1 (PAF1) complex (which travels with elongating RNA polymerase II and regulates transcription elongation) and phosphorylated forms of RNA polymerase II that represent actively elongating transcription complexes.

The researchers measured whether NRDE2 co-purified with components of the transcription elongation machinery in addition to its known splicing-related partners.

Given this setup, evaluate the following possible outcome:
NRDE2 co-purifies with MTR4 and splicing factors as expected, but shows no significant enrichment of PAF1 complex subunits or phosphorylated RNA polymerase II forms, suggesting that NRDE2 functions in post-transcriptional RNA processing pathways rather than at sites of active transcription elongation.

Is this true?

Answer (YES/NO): NO